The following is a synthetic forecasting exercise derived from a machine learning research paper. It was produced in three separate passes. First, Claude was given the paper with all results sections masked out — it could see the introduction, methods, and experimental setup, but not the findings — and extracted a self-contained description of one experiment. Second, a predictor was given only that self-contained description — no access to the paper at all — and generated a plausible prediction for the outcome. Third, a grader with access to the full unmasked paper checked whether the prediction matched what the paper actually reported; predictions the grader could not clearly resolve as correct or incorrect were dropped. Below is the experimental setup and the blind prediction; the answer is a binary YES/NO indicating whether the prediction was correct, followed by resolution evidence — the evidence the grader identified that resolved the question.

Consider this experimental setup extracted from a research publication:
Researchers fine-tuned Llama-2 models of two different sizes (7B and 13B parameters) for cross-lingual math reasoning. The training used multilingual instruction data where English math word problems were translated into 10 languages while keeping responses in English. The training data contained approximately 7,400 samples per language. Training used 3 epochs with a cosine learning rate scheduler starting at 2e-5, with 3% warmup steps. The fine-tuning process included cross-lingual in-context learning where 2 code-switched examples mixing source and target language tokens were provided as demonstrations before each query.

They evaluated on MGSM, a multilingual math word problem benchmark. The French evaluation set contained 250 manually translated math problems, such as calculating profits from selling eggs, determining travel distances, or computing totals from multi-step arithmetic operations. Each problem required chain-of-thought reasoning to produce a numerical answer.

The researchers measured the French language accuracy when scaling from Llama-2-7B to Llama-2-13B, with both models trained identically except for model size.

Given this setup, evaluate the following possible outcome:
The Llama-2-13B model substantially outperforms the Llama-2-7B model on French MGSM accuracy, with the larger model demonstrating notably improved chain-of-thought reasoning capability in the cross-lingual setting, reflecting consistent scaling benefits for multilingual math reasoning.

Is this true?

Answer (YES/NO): NO